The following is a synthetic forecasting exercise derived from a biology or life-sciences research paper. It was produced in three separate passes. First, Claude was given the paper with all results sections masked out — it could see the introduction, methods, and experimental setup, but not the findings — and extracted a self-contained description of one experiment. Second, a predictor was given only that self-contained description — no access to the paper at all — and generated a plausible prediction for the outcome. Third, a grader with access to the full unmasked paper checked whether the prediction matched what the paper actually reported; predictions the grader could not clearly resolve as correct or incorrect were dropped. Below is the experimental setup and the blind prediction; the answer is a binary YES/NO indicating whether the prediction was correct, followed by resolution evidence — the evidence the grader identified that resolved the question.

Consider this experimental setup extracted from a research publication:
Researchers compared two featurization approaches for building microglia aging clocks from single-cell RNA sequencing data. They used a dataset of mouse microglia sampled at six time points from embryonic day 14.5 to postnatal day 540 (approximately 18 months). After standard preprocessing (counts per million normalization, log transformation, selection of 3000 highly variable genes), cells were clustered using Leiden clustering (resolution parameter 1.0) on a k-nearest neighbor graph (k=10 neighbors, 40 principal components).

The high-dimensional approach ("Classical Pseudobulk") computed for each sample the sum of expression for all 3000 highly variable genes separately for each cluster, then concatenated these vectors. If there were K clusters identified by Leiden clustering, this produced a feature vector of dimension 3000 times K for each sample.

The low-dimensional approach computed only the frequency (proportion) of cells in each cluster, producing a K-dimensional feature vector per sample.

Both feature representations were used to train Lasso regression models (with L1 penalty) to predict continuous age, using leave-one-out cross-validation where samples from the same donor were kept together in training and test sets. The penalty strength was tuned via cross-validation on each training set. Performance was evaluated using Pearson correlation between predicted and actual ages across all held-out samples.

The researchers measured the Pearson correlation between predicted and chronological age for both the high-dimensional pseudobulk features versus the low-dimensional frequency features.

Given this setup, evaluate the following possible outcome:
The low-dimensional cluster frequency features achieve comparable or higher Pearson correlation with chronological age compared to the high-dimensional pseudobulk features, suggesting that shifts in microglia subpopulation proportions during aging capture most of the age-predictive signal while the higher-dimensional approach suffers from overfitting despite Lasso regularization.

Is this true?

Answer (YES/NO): NO